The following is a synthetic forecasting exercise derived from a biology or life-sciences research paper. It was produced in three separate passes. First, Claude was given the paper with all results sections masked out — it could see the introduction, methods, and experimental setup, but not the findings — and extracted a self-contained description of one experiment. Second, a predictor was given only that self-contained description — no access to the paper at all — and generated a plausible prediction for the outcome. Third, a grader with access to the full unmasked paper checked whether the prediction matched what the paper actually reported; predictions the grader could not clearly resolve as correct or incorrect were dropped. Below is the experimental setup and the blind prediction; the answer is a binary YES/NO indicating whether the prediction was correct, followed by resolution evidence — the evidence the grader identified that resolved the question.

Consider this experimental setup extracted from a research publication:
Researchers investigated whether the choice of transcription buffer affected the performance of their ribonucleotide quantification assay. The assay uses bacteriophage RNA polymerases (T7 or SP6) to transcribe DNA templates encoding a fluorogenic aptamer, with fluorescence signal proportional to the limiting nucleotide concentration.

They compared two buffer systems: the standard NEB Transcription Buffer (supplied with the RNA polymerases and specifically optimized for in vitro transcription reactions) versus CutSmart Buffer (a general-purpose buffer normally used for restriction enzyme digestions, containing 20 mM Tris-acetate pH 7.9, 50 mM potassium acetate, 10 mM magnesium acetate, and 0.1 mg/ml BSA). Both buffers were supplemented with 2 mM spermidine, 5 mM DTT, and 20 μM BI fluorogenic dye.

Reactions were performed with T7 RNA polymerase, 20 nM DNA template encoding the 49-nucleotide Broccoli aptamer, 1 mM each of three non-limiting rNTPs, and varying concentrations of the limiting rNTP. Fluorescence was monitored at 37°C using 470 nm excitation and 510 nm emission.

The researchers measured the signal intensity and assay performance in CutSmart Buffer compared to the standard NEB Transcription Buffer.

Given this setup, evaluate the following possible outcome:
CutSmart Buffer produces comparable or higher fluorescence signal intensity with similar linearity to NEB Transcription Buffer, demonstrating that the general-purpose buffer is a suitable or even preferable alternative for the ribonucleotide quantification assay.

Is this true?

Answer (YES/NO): YES